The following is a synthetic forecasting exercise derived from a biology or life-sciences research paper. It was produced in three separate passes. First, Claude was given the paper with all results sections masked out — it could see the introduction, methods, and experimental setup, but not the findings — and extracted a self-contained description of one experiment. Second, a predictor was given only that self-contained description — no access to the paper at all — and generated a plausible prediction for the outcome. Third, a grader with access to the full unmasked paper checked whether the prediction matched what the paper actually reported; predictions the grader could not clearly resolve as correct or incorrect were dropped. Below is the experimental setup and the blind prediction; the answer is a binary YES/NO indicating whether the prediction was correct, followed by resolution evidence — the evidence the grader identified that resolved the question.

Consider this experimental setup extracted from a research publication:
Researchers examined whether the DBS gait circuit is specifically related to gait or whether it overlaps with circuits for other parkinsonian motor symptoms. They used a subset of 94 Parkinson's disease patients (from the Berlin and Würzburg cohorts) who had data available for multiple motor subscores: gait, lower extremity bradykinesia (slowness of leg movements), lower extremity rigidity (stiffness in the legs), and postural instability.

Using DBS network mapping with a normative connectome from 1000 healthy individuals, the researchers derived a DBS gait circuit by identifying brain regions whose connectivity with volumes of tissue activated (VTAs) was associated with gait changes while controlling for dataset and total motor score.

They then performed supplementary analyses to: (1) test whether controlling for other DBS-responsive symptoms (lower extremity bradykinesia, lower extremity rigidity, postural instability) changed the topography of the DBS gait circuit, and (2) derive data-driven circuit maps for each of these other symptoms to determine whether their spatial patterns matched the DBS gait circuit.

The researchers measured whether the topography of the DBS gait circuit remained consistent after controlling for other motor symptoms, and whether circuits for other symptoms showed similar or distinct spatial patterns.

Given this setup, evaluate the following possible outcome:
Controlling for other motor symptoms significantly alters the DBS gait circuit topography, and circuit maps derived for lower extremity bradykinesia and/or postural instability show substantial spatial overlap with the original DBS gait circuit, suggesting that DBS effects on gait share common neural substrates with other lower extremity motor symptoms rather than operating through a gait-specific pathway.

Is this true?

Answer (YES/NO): NO